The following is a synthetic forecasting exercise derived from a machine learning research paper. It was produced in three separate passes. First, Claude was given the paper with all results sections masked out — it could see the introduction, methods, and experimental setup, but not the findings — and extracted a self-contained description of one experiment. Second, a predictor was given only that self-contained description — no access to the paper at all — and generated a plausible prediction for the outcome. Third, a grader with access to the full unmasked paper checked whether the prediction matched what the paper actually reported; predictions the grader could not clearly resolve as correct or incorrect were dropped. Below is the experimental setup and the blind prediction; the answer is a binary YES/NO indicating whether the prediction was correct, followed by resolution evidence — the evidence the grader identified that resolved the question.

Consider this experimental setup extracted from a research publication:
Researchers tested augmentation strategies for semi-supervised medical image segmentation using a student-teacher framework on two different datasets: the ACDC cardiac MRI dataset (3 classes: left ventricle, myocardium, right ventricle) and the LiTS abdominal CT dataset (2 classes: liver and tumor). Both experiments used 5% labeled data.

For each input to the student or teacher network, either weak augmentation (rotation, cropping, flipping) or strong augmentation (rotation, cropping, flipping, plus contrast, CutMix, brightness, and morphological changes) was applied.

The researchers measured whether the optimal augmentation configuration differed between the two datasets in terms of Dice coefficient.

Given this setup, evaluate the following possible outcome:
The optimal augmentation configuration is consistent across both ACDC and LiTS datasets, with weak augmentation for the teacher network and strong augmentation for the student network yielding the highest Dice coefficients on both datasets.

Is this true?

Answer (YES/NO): NO